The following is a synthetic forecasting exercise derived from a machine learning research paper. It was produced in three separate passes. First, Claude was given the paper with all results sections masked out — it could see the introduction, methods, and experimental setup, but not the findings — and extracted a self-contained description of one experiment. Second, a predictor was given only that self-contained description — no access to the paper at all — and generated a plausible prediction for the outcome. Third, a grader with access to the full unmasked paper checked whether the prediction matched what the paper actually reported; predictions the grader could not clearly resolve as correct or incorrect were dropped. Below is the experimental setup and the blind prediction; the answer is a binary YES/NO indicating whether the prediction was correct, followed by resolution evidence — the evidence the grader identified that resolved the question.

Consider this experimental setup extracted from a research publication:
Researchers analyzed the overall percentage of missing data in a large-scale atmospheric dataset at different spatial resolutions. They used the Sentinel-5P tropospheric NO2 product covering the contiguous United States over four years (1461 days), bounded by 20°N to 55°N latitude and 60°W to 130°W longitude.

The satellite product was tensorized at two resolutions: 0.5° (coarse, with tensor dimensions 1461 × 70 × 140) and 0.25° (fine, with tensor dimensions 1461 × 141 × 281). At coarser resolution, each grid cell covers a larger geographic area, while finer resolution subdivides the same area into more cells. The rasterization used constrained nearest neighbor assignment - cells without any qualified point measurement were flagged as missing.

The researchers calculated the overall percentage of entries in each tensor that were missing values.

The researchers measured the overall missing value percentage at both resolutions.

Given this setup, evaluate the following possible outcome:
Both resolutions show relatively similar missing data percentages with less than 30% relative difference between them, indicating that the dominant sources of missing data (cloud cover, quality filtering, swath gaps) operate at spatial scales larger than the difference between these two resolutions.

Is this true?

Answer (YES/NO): NO